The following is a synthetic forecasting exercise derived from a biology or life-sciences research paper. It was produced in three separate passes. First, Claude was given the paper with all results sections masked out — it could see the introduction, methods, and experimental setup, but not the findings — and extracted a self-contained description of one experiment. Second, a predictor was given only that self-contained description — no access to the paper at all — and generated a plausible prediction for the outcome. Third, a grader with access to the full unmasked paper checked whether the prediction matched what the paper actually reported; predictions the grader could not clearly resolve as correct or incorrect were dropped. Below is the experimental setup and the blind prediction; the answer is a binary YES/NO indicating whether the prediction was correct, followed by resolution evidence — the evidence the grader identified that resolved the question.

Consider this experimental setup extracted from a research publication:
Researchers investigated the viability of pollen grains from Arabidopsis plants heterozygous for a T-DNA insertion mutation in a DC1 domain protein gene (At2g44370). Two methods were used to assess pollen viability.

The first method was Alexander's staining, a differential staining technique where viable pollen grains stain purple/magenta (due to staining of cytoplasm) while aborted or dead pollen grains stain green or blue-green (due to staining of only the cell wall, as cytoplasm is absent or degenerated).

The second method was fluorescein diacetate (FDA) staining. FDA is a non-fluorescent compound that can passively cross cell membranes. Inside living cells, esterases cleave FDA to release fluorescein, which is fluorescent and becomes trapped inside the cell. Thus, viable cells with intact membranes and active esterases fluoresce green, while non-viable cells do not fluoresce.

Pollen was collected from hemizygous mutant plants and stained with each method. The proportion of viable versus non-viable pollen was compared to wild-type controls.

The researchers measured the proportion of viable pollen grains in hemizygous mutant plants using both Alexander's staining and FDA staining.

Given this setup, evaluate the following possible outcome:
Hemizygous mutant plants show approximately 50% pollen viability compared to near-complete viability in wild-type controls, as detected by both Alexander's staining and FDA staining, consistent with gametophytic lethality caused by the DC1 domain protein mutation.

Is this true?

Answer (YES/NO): NO